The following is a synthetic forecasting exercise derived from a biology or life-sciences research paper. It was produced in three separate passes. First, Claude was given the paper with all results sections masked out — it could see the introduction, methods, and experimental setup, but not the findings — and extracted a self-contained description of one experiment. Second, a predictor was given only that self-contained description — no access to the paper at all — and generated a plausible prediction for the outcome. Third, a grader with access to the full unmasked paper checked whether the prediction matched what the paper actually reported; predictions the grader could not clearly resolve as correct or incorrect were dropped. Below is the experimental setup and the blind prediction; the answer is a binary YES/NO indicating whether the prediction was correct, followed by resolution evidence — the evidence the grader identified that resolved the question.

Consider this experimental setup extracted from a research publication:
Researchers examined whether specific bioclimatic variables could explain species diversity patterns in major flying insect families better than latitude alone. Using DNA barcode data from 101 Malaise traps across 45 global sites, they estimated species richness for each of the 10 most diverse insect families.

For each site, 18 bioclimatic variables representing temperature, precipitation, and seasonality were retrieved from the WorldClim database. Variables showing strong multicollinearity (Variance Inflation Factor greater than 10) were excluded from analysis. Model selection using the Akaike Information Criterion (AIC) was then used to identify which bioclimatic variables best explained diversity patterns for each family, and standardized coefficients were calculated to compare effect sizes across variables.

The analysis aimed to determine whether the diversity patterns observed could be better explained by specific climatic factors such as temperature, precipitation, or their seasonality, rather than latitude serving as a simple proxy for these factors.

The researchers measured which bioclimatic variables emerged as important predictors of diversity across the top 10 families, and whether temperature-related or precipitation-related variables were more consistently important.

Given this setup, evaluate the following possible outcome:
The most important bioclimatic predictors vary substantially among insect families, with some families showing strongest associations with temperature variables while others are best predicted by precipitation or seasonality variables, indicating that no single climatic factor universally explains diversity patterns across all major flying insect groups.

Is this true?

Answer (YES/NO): NO